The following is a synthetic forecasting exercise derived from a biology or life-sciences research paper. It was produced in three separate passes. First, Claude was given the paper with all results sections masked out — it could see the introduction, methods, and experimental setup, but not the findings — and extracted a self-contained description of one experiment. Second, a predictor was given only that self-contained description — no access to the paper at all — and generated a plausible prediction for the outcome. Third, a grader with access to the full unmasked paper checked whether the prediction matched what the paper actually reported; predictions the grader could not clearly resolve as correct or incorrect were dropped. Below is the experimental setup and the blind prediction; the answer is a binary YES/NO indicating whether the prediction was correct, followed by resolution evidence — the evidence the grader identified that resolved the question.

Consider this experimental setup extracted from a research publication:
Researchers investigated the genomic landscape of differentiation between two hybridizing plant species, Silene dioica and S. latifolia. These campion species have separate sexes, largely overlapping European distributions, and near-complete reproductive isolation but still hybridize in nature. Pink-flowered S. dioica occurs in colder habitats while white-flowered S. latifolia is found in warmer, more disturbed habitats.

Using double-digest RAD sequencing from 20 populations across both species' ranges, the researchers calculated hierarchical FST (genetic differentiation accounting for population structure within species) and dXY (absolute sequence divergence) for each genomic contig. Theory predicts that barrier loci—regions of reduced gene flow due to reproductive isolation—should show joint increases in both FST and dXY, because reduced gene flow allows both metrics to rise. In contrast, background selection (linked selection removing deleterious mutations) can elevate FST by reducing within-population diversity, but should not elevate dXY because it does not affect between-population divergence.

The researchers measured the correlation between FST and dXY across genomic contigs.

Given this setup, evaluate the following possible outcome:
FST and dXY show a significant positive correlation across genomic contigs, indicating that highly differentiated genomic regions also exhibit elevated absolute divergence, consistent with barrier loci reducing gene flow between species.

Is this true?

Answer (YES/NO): YES